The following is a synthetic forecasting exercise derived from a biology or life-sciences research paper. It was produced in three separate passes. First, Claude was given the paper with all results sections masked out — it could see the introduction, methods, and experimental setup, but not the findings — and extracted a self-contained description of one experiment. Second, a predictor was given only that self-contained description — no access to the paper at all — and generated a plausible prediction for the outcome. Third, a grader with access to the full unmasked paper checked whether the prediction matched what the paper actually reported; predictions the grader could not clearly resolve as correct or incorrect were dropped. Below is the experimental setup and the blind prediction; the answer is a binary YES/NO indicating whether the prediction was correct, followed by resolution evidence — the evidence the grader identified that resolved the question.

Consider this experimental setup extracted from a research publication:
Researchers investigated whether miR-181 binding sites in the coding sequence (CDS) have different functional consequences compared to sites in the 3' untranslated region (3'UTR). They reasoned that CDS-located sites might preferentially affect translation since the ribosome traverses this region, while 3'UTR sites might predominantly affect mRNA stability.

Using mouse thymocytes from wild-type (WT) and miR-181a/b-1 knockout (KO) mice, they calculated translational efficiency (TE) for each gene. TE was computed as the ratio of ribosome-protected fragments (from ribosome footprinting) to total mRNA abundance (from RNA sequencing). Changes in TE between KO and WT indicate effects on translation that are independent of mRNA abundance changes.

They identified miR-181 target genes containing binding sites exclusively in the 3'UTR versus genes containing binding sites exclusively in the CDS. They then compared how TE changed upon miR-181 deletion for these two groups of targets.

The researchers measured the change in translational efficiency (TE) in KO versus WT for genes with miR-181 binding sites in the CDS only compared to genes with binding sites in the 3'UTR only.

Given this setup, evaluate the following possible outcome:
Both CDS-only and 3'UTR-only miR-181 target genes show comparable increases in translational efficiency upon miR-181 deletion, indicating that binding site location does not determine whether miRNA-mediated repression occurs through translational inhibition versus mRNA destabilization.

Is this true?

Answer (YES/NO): NO